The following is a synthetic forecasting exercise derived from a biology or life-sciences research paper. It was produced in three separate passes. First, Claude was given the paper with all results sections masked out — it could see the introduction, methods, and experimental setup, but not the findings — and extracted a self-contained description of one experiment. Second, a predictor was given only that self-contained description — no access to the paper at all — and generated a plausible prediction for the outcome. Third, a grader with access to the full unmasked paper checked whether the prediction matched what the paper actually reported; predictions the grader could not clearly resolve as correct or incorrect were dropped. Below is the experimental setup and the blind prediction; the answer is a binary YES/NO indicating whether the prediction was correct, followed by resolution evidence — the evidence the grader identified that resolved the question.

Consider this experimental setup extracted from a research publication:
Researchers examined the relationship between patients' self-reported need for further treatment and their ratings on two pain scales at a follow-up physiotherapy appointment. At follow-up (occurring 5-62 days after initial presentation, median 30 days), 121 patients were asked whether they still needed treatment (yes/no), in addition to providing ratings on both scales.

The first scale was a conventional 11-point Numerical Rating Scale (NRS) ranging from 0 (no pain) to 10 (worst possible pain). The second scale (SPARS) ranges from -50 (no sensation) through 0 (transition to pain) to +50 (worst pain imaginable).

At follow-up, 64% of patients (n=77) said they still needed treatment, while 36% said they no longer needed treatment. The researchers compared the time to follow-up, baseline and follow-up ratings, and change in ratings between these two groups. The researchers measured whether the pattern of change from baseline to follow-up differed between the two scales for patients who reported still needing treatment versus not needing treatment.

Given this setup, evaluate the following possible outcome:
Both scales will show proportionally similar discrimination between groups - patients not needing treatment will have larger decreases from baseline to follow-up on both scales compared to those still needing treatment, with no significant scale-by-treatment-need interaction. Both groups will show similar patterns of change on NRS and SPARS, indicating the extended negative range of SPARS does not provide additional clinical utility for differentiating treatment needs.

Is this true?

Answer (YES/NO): NO